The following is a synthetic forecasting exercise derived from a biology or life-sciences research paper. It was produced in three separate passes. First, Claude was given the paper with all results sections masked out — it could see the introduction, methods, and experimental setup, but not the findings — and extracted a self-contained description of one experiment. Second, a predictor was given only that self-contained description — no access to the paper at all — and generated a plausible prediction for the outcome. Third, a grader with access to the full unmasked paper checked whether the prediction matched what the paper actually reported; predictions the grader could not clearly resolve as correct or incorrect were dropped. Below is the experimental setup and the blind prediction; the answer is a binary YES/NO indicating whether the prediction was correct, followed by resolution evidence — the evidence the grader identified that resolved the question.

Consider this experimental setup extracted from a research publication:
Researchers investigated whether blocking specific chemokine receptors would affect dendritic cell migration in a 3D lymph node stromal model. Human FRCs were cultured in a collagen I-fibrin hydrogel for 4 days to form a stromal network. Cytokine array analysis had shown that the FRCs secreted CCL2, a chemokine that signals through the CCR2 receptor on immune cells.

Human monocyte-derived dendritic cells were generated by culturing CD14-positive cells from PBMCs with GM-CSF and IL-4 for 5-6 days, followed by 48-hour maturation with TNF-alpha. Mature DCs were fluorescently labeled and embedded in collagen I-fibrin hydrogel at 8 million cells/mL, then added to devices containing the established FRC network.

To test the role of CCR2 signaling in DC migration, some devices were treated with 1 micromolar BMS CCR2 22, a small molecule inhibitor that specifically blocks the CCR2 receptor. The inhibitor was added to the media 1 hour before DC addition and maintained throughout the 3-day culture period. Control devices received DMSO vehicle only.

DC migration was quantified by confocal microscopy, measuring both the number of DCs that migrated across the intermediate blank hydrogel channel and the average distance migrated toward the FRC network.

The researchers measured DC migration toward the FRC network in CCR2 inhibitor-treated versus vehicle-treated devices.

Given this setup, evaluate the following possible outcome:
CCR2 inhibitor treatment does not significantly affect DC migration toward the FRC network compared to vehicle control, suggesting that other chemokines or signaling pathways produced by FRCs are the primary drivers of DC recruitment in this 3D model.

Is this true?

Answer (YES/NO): YES